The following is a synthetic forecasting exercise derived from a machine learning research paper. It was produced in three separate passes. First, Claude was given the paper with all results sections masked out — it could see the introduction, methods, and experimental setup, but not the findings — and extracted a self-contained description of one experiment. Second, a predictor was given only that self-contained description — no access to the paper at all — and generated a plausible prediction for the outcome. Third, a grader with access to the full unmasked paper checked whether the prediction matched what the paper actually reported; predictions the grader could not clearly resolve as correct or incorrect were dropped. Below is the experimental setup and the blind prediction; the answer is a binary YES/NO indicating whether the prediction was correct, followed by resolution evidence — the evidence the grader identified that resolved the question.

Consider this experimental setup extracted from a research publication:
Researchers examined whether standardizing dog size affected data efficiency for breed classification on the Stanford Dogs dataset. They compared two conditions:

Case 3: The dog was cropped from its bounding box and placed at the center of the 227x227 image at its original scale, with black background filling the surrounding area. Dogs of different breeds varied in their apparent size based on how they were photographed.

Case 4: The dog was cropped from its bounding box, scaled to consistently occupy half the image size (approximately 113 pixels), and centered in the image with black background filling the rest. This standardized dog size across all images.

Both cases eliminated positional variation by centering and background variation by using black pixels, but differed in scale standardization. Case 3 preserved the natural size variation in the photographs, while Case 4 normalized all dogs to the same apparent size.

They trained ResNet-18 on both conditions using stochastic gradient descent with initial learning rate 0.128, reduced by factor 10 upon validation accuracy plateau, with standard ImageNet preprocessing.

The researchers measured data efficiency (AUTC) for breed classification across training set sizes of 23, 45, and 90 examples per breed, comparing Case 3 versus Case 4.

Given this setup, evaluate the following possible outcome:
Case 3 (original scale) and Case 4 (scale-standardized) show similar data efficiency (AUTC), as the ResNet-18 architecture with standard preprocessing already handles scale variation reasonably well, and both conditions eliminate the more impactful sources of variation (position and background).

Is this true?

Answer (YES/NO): YES